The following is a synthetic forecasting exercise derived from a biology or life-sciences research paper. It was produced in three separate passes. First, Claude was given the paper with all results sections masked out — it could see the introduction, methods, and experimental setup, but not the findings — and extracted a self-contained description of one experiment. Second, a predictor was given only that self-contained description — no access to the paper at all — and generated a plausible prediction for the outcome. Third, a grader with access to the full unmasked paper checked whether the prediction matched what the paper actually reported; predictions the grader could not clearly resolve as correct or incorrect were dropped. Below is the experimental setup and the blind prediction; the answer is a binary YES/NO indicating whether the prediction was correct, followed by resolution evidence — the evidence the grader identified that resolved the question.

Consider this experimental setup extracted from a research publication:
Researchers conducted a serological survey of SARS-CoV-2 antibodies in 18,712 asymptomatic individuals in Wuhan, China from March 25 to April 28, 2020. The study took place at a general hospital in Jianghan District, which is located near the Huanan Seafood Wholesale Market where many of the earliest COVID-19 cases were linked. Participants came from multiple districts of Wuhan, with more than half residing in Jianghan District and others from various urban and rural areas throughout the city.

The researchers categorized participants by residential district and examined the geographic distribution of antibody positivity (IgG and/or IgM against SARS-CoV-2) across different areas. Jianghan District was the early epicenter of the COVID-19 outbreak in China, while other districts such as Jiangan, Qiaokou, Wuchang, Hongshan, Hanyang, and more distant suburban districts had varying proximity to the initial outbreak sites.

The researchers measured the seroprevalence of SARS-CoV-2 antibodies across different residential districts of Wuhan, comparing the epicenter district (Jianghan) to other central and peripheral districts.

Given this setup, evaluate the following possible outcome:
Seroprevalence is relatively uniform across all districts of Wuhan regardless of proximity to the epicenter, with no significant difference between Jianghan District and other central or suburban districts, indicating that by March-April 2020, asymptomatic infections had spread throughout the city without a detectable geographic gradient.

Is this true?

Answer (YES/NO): NO